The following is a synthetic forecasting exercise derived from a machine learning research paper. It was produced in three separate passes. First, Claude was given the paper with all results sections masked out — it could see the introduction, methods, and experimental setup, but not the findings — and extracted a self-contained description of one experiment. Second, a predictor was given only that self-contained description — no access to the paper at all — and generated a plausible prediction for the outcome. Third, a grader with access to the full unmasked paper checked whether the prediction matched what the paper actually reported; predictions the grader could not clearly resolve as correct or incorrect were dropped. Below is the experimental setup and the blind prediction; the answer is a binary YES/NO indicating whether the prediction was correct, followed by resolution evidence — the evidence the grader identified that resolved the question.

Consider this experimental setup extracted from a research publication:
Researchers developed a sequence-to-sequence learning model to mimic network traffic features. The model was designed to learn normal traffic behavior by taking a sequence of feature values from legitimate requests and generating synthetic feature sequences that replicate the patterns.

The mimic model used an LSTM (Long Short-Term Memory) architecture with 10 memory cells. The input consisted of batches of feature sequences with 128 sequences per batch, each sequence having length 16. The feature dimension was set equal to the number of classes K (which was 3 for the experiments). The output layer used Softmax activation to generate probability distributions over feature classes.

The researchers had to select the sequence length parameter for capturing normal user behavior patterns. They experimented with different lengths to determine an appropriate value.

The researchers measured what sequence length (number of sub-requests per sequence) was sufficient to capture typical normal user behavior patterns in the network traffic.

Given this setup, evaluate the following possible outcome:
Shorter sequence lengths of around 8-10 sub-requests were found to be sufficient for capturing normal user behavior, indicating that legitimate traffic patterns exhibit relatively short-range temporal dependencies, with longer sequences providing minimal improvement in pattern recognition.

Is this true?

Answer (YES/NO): NO